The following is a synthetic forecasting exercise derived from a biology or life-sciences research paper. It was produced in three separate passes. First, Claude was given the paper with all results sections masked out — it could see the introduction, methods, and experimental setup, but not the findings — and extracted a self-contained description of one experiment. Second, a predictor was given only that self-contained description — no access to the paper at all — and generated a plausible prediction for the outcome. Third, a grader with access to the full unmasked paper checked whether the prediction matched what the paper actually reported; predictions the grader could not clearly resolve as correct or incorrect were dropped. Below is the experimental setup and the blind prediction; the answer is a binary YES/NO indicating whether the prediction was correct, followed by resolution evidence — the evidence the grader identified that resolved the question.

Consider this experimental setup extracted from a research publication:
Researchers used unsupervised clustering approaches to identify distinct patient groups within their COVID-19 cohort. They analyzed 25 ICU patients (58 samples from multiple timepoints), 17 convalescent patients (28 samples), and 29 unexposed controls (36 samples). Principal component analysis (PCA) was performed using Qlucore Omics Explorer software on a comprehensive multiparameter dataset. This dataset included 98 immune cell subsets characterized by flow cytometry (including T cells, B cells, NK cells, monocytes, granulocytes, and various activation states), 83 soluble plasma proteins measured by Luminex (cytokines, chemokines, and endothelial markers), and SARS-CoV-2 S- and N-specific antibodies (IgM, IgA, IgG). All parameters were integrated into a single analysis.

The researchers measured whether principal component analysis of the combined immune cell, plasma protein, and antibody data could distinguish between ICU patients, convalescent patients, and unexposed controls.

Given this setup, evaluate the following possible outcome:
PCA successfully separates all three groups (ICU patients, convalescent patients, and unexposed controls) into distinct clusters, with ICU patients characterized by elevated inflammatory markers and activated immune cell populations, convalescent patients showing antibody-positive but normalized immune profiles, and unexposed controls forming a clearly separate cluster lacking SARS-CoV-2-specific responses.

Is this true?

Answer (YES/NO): NO